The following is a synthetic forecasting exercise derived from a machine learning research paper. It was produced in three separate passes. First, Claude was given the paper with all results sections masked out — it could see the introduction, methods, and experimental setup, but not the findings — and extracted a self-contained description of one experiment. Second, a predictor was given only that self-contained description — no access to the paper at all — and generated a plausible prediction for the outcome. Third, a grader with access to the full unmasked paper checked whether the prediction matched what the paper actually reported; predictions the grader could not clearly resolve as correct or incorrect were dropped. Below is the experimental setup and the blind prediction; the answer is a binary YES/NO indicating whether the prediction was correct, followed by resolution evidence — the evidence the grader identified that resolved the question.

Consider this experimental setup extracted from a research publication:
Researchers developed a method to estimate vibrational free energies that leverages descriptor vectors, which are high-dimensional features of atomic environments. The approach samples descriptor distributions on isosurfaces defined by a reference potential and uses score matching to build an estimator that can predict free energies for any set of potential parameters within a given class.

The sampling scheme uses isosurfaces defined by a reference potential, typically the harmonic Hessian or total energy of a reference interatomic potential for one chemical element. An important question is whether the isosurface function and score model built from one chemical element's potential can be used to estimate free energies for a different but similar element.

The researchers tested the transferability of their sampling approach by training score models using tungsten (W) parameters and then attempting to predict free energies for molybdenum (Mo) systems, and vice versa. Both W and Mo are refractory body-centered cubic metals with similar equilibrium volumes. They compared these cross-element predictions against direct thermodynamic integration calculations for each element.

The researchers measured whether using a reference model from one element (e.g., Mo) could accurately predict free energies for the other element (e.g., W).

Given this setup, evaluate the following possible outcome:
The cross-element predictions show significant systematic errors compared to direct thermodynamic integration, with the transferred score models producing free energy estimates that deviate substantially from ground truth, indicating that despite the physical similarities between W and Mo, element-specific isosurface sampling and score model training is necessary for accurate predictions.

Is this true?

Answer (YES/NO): NO